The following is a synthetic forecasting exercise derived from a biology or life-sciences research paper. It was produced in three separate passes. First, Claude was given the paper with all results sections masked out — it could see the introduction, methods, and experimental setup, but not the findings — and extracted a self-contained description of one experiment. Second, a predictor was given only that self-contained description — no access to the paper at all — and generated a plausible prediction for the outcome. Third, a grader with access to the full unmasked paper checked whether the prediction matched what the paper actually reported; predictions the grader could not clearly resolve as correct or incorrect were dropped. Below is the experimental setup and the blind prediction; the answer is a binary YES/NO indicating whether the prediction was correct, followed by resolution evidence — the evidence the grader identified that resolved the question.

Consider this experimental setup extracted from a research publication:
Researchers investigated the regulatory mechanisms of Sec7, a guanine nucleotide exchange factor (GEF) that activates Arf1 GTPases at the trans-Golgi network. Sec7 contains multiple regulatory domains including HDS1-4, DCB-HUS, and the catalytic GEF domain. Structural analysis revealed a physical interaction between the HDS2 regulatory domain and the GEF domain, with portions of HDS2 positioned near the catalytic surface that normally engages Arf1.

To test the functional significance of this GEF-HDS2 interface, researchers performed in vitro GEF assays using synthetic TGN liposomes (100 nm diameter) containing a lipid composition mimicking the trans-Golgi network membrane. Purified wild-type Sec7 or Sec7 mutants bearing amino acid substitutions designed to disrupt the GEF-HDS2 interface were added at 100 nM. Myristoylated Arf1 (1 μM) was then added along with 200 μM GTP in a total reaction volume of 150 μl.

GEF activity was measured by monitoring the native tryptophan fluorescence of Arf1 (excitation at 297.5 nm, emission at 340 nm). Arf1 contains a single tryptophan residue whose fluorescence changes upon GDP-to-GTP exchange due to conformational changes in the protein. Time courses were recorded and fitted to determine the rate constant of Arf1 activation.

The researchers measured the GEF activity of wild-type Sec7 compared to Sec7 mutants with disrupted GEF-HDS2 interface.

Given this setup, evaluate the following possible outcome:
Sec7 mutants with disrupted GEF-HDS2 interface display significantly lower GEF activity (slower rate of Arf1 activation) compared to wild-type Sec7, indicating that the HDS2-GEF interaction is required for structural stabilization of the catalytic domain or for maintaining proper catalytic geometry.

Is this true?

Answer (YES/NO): NO